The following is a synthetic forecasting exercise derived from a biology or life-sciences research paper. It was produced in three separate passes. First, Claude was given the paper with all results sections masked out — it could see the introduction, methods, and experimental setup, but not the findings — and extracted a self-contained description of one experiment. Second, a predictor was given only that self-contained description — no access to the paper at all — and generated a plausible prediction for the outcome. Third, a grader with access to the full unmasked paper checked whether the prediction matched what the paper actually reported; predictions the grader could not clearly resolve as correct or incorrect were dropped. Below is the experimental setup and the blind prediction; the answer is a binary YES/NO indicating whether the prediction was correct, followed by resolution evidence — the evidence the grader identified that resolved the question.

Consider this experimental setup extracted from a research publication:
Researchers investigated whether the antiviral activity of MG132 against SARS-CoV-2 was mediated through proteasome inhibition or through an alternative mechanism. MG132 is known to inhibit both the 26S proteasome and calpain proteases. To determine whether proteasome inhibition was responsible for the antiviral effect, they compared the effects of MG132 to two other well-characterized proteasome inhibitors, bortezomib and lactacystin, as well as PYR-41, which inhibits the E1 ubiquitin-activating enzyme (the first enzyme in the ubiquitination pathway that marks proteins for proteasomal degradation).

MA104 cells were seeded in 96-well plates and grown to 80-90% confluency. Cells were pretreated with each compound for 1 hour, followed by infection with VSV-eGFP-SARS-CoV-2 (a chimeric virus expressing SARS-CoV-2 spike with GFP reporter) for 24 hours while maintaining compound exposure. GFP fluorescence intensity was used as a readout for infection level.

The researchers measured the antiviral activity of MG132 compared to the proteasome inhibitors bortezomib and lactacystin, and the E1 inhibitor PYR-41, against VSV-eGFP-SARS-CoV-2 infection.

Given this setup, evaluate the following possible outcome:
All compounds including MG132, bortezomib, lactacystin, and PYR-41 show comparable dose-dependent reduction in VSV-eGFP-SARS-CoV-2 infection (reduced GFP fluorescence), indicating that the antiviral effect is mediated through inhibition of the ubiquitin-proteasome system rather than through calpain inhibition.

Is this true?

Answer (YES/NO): NO